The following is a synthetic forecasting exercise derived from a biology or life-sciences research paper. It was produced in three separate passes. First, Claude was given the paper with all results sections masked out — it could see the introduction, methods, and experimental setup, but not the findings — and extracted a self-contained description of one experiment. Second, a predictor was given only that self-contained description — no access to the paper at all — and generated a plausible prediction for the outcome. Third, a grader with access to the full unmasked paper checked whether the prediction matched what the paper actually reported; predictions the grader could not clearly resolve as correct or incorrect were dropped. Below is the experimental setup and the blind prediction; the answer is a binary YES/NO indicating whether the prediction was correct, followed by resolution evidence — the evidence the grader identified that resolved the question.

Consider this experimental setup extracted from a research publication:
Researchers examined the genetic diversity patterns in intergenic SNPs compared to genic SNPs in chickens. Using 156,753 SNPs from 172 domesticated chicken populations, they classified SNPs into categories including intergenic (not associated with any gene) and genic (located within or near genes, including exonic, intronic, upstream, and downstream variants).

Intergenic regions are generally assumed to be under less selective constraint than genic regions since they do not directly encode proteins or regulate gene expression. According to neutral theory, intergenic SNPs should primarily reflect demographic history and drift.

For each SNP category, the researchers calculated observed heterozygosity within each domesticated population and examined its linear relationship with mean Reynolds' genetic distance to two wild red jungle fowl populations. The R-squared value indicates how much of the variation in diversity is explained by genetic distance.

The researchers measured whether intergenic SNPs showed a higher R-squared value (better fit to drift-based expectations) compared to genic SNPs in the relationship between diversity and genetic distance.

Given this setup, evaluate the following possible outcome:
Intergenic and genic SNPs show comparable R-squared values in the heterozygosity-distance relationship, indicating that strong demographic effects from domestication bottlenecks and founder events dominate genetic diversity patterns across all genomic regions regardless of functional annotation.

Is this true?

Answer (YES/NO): YES